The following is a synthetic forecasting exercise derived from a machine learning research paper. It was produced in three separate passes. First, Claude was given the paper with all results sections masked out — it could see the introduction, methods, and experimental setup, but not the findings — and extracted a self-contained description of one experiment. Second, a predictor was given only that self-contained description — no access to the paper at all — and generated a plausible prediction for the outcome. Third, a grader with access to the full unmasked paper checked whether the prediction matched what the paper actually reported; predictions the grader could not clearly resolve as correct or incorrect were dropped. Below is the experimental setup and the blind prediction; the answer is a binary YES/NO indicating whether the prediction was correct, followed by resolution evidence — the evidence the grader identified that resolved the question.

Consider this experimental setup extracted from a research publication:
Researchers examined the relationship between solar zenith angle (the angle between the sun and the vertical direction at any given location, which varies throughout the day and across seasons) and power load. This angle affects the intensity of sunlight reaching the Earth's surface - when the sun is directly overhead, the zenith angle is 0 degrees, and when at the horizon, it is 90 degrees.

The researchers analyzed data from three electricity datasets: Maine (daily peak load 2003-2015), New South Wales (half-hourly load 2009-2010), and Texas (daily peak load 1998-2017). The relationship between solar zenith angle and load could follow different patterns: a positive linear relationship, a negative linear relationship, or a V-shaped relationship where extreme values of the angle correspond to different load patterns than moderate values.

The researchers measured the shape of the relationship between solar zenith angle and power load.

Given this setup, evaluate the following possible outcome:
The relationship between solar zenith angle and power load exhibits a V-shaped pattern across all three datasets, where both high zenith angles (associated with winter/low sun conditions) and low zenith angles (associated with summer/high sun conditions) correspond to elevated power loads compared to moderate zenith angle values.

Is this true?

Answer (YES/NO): NO